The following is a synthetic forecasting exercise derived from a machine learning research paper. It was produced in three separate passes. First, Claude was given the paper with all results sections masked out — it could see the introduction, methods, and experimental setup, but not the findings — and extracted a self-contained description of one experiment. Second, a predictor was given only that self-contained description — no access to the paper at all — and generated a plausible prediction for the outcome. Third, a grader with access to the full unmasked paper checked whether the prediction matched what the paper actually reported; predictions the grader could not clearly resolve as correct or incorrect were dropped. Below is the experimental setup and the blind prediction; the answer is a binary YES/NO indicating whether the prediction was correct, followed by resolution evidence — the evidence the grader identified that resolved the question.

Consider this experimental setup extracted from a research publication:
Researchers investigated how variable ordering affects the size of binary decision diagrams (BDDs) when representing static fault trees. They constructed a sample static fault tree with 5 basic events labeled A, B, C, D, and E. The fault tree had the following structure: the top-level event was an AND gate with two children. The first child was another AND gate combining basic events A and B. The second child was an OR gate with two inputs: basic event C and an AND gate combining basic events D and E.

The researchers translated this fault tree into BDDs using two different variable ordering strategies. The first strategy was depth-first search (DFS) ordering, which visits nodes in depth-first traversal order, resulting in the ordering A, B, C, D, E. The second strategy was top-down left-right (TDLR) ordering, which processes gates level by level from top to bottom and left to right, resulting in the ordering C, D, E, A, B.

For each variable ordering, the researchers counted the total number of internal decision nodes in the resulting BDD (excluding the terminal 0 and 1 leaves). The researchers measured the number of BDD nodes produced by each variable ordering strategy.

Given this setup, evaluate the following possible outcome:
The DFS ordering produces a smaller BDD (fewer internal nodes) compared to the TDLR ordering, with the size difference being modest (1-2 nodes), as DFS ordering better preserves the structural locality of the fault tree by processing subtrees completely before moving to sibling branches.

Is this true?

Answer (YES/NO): NO